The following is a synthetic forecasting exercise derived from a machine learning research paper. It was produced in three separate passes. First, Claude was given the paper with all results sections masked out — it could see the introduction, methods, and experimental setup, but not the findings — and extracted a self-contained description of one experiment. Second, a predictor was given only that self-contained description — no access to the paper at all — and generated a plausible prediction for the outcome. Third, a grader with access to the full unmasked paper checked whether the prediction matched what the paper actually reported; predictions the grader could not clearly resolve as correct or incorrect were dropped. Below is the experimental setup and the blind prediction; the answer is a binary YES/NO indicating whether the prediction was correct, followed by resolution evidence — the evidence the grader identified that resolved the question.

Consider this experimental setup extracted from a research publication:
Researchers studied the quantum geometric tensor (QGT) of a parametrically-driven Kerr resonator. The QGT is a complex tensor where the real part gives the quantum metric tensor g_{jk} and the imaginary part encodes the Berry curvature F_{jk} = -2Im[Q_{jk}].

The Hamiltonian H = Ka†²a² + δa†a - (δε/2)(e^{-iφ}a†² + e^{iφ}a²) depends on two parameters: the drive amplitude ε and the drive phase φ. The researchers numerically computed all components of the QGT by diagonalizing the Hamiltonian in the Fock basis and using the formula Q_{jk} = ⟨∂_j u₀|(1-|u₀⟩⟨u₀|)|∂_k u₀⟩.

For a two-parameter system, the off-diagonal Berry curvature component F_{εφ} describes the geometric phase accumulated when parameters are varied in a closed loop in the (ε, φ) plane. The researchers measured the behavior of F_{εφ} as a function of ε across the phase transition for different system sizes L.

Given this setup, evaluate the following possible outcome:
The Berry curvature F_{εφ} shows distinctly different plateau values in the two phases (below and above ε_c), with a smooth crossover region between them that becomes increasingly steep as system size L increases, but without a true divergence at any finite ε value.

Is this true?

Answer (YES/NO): NO